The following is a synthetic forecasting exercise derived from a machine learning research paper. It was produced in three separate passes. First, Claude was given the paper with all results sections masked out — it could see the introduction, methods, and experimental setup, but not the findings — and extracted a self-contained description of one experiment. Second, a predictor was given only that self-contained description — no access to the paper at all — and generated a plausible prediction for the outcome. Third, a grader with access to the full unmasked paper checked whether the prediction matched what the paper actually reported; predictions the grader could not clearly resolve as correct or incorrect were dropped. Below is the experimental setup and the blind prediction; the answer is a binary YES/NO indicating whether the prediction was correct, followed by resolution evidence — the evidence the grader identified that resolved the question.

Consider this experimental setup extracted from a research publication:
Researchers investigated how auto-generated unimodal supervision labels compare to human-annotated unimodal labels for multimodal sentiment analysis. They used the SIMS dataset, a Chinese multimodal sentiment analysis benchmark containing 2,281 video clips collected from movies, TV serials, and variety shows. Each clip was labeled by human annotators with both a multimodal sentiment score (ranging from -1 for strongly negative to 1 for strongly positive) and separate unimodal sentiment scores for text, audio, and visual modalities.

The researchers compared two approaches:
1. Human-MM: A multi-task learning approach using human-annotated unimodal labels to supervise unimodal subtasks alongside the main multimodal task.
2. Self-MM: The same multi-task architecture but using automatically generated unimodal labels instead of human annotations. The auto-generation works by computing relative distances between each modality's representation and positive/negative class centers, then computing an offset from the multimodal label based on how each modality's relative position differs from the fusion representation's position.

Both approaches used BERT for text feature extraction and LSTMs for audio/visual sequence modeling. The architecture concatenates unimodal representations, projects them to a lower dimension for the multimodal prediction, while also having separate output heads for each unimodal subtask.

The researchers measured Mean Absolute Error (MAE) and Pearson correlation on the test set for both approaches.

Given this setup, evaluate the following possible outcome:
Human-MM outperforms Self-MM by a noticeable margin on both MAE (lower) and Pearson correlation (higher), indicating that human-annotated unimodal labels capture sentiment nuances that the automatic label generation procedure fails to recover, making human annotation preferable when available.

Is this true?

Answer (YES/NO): NO